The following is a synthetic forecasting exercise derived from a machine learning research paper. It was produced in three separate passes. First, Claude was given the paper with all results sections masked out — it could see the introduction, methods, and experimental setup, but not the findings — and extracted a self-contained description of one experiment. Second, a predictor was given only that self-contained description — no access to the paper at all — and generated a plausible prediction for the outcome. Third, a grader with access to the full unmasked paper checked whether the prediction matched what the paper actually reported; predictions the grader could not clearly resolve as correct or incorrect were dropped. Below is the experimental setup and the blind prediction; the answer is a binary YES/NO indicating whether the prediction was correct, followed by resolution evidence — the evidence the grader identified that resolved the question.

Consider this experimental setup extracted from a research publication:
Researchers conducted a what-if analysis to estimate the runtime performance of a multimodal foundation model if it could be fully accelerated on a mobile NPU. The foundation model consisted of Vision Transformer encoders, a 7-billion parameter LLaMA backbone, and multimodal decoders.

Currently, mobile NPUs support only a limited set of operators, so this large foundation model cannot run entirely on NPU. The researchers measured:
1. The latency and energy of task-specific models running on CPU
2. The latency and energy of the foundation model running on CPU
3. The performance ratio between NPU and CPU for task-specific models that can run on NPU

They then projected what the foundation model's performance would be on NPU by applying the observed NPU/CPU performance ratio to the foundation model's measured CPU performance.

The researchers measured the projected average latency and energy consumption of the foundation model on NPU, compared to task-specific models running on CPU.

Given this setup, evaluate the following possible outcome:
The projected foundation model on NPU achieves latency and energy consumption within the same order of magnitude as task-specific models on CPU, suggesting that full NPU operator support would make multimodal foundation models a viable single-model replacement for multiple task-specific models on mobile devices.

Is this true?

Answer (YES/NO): YES